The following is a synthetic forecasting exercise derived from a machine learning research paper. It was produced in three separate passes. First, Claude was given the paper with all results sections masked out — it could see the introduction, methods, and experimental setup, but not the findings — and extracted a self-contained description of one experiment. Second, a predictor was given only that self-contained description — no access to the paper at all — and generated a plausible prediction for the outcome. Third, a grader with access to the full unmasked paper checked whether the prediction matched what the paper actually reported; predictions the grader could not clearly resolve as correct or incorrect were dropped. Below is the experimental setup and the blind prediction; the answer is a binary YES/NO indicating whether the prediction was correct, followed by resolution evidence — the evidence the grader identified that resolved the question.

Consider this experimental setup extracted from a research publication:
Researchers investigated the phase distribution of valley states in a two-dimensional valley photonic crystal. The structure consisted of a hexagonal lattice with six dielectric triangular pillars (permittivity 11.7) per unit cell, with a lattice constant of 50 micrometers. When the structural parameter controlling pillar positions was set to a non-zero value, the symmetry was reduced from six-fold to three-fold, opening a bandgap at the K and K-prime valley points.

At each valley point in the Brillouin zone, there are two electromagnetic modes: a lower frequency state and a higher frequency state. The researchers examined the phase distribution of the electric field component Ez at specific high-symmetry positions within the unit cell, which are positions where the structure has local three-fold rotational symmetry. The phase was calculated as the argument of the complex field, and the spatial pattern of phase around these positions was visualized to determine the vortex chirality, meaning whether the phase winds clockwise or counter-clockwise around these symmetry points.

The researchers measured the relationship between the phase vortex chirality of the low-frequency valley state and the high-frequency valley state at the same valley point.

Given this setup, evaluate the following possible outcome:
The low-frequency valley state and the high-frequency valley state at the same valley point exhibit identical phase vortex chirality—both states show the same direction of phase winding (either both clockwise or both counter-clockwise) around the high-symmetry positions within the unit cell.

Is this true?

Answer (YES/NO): NO